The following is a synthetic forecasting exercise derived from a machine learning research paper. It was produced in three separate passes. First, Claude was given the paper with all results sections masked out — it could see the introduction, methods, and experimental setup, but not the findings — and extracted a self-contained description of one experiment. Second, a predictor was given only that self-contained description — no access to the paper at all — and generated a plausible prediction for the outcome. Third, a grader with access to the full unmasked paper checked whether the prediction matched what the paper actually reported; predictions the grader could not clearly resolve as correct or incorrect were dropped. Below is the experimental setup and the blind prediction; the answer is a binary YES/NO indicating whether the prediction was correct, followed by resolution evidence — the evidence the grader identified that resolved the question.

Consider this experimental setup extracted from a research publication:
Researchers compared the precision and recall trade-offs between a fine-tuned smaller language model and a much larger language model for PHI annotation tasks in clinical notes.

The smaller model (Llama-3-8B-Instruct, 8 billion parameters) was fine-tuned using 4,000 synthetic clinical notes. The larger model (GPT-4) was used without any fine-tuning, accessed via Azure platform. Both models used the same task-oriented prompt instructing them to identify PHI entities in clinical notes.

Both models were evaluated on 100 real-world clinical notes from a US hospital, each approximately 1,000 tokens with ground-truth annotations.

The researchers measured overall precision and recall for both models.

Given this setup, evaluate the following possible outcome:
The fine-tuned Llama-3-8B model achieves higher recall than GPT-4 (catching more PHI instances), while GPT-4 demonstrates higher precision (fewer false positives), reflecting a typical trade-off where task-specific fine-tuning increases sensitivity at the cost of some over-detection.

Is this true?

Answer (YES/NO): NO